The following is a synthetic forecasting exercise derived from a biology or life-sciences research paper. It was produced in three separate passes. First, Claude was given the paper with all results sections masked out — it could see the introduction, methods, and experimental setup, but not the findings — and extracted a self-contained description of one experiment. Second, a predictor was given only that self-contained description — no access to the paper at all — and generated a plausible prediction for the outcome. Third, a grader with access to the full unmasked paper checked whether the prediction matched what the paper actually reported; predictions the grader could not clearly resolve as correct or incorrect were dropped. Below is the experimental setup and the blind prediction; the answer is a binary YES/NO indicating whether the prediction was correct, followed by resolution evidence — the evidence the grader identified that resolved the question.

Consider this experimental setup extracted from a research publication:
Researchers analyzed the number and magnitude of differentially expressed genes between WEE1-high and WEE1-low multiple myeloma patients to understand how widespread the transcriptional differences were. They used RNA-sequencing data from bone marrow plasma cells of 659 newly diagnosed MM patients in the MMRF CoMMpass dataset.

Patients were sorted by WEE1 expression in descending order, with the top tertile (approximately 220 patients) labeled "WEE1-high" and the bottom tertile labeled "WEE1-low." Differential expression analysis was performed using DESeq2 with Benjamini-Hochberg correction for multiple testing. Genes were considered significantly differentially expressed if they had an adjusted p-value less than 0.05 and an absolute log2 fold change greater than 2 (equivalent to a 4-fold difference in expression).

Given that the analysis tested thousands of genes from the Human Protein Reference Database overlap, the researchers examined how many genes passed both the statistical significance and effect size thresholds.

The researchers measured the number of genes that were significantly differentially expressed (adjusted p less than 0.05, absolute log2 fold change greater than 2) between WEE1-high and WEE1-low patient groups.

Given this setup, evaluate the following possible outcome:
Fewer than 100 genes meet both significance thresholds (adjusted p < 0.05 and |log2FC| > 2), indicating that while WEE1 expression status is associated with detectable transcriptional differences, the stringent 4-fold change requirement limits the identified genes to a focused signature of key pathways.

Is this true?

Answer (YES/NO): NO